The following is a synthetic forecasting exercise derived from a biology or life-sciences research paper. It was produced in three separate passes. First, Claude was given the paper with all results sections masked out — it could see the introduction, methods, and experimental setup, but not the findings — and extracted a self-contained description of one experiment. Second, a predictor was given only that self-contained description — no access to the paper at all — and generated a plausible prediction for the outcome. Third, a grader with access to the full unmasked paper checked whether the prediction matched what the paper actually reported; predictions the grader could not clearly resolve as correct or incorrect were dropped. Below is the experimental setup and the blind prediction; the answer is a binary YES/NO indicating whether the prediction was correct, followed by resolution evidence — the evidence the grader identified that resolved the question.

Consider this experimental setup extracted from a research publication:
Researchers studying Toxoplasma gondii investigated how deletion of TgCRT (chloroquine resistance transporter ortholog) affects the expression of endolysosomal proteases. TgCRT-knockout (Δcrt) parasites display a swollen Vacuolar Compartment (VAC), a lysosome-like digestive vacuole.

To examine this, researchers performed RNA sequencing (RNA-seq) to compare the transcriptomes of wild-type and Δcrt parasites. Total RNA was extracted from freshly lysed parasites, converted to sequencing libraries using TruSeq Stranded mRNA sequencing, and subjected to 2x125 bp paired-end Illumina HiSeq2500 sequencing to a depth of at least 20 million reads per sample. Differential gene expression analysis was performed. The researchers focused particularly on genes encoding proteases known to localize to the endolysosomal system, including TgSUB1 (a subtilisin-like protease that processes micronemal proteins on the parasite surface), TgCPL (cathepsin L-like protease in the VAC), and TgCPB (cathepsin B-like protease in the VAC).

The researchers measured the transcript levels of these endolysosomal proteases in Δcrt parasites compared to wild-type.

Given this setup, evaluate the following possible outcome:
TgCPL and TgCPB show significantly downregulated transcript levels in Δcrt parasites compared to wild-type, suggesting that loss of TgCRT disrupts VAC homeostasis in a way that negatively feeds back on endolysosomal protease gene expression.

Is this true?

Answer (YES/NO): NO